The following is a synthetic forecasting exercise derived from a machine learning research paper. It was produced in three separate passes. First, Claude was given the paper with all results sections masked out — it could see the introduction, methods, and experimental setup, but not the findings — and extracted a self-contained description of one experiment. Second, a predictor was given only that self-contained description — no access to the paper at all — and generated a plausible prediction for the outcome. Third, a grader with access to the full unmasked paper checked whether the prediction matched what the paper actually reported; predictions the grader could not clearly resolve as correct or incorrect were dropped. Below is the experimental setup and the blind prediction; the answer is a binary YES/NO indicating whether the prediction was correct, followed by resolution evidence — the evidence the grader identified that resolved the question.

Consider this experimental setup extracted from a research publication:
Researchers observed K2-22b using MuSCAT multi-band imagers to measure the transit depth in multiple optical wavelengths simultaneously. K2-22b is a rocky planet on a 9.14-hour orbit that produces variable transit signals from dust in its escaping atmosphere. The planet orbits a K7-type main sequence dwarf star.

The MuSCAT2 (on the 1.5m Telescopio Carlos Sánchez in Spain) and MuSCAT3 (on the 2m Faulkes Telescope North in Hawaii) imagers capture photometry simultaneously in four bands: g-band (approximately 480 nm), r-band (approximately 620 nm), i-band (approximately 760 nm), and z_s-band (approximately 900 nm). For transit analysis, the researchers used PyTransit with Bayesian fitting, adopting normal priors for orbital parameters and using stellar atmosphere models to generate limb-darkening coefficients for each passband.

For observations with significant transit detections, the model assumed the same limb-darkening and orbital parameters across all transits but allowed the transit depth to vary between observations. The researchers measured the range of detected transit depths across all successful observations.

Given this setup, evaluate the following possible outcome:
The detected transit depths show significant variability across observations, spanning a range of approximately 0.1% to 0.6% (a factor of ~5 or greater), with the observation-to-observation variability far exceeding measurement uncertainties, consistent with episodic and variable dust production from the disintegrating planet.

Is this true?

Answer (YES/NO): NO